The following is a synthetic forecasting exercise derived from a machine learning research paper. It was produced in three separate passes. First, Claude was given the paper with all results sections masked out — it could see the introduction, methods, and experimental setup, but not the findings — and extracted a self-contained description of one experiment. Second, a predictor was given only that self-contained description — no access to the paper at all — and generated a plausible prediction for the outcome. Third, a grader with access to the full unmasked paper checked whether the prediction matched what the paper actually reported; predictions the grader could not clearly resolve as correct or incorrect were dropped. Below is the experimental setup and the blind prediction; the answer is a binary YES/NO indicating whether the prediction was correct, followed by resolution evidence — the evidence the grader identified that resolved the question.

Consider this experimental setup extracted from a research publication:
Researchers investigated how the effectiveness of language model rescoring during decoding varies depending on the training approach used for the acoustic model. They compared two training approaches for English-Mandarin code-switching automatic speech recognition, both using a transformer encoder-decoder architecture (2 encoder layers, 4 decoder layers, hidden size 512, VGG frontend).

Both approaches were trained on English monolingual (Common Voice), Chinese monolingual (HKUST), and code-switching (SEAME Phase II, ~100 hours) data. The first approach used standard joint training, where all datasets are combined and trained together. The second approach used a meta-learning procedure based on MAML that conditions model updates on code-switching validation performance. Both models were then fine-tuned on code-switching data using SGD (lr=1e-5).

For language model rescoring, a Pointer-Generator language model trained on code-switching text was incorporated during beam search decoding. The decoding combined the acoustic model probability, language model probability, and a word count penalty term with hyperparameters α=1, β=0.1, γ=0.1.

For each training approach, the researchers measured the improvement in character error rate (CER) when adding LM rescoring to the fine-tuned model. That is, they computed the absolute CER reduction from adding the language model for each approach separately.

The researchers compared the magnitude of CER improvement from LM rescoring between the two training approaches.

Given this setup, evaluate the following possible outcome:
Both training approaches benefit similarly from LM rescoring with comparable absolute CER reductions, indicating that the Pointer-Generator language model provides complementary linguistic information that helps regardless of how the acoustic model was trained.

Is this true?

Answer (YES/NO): NO